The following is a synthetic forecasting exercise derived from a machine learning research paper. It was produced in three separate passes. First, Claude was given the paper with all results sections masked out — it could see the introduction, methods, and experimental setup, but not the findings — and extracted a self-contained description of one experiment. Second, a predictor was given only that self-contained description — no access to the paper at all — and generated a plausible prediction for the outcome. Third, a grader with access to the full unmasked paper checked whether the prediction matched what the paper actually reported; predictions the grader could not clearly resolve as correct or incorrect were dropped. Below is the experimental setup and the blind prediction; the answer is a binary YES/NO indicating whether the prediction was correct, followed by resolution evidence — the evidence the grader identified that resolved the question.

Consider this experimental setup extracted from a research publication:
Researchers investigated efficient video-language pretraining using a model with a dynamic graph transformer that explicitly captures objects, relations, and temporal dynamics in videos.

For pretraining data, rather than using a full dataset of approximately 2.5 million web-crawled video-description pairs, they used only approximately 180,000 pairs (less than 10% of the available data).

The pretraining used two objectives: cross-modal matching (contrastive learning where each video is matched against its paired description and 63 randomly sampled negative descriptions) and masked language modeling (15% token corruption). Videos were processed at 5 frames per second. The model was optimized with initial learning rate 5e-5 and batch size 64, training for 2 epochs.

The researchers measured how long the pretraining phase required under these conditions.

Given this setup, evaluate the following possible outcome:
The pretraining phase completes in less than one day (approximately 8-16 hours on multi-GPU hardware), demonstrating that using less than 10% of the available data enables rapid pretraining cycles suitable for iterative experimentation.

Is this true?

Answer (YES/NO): NO